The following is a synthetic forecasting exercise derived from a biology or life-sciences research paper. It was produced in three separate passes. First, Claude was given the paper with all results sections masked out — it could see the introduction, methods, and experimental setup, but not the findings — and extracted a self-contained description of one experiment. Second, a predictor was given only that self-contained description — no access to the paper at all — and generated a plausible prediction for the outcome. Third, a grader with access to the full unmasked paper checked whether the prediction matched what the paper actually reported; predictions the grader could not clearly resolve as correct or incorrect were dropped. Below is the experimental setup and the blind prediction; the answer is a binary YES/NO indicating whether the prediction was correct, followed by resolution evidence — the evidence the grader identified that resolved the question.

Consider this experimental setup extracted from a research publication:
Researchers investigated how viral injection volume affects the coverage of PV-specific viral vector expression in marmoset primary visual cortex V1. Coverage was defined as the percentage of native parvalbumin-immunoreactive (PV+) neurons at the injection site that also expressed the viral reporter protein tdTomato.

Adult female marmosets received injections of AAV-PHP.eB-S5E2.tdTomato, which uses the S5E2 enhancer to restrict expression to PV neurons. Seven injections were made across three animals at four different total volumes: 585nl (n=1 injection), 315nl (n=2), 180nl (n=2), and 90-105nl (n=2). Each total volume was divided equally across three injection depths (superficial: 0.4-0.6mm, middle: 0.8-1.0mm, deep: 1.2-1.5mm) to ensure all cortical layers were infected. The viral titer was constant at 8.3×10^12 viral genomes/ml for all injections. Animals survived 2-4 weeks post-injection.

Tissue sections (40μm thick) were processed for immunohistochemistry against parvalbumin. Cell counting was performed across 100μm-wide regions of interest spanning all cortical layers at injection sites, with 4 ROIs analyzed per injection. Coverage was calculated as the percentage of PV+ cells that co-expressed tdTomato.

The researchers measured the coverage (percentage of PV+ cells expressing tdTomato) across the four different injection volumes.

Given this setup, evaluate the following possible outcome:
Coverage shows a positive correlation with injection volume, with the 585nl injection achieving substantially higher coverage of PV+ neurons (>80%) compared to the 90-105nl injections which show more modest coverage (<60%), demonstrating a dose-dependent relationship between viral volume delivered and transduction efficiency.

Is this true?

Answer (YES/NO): NO